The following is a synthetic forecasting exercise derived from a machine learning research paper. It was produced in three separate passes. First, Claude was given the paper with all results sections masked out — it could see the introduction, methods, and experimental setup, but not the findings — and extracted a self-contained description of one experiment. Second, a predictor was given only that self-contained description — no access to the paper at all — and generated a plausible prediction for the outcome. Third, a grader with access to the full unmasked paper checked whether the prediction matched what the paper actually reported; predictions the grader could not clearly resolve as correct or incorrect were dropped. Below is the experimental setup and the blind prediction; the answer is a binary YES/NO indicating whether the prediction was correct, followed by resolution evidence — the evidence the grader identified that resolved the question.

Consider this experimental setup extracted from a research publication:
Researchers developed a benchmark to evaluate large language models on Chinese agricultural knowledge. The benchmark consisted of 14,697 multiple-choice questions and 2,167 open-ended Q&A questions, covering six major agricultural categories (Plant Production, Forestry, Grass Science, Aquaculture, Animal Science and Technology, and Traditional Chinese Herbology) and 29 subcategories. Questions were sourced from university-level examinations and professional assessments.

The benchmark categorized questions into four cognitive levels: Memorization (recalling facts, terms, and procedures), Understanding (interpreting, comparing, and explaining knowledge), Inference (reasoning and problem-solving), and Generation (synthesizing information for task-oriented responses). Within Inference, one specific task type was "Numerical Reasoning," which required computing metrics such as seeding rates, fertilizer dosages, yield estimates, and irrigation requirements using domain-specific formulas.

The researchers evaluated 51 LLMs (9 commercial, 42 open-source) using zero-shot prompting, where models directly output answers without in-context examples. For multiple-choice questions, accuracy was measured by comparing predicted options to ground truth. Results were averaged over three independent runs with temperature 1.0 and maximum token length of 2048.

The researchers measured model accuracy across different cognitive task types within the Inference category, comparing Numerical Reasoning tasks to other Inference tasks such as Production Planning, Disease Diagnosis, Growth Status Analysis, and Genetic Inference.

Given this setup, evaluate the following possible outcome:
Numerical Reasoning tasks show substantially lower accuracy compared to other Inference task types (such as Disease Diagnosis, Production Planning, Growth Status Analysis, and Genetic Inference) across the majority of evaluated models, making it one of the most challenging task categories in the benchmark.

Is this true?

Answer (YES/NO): YES